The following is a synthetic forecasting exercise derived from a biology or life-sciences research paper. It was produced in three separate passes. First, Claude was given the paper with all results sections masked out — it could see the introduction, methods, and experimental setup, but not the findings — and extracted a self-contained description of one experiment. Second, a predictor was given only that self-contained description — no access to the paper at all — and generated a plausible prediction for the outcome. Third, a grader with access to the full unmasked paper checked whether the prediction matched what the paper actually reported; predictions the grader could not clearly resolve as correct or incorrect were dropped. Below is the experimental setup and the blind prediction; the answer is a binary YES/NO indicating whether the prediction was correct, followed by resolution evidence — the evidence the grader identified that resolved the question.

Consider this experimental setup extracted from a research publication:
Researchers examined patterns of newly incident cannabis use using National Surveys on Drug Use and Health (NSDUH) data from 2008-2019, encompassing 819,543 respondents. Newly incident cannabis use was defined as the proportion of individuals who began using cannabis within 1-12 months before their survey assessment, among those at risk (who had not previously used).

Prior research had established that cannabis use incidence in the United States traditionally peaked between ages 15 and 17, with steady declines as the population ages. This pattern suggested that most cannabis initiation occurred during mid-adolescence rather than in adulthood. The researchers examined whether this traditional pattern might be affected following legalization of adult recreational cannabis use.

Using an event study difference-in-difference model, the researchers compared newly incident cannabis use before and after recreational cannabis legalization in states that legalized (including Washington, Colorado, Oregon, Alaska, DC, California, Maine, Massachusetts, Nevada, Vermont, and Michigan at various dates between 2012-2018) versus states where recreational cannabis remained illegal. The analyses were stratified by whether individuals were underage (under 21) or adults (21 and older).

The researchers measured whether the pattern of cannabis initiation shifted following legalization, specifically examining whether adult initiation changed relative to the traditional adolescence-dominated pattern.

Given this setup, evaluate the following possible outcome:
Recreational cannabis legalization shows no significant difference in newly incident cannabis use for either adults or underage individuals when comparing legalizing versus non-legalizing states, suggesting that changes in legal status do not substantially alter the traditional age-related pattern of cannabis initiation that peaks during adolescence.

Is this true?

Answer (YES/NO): NO